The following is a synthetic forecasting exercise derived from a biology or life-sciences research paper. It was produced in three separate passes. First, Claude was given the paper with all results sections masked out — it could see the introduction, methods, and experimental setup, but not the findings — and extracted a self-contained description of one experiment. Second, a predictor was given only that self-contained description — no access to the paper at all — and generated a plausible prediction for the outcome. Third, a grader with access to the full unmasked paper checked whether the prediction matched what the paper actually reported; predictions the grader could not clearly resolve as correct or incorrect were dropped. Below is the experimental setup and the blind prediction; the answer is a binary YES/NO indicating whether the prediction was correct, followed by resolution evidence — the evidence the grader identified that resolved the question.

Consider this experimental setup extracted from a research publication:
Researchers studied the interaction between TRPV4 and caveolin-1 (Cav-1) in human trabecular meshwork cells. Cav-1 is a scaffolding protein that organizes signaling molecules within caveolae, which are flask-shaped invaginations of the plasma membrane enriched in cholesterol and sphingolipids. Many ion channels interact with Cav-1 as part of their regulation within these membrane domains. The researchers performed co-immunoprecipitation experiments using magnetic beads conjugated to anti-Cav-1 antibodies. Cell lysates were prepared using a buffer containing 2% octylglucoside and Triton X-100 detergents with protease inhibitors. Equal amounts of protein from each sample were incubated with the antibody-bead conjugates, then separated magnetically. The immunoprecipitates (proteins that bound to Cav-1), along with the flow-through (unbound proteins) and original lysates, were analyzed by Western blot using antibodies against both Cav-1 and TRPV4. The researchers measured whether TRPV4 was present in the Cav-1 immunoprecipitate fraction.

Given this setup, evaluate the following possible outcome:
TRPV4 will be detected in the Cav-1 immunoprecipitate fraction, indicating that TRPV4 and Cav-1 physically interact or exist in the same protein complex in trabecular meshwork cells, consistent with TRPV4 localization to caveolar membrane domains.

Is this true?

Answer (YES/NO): NO